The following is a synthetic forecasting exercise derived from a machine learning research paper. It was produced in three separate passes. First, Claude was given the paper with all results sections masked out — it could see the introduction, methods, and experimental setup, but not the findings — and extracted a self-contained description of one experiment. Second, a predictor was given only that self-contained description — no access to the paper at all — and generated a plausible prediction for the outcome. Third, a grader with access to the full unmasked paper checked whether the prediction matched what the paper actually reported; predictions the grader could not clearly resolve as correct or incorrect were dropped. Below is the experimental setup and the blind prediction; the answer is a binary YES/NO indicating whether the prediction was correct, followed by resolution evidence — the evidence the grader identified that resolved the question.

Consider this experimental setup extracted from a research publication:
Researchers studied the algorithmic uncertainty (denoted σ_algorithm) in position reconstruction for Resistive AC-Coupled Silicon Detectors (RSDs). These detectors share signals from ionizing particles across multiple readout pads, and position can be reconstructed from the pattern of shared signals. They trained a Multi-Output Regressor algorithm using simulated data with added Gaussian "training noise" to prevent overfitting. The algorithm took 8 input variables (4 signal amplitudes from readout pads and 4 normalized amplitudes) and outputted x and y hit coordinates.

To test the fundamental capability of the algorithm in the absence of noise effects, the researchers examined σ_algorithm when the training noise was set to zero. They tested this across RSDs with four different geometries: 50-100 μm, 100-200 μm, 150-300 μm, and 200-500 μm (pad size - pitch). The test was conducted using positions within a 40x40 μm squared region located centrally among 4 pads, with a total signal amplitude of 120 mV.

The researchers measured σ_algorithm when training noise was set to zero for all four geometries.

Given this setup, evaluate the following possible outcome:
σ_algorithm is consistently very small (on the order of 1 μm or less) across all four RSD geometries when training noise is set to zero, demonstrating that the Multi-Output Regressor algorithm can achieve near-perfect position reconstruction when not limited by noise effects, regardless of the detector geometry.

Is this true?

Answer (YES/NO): YES